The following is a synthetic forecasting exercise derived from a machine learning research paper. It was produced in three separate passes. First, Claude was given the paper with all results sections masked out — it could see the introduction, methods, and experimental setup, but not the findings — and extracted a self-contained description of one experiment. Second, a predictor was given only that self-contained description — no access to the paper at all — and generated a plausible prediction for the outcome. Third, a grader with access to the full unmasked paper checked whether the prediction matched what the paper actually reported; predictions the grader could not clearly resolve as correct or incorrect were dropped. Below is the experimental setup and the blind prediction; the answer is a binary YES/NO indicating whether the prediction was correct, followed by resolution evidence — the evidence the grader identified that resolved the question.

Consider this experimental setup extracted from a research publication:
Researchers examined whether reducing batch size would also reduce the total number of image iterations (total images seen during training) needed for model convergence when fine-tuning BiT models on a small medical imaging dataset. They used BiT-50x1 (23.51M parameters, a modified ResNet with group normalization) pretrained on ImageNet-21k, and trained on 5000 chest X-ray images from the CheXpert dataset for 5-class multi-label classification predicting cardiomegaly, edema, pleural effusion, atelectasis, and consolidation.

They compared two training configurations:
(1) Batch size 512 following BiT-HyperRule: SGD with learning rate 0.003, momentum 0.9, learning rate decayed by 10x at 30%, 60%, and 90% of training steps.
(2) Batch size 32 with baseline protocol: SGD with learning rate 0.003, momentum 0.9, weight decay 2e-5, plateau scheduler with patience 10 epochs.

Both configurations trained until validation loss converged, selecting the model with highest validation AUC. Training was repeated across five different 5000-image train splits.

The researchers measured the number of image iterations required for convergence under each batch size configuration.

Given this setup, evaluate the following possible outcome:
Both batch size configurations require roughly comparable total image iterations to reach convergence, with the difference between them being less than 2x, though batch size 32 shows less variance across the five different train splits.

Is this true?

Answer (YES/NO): NO